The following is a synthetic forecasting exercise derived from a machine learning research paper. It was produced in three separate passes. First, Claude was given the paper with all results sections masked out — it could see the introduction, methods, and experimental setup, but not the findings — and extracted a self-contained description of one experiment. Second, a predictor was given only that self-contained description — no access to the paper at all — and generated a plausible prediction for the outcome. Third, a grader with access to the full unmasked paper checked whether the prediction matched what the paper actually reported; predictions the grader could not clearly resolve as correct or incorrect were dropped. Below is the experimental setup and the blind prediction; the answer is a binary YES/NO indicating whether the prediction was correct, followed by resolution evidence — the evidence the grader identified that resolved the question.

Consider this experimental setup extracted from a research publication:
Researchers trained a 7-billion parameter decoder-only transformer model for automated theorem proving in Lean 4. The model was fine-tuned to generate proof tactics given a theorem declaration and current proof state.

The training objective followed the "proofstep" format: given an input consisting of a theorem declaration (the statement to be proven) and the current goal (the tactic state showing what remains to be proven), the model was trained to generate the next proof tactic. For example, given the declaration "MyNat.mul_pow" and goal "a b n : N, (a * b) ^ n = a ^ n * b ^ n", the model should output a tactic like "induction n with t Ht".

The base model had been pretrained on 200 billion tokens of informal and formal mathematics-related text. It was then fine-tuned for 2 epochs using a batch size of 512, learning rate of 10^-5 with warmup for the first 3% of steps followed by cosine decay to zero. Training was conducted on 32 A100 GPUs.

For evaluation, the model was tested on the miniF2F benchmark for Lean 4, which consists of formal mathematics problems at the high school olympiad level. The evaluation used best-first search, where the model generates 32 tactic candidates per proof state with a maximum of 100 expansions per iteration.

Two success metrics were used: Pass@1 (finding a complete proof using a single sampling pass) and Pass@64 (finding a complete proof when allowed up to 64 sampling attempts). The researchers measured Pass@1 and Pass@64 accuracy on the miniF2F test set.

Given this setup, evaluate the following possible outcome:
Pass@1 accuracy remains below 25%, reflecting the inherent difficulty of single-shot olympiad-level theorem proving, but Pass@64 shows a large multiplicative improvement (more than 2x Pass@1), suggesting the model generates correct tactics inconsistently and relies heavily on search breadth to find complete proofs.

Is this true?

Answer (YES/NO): NO